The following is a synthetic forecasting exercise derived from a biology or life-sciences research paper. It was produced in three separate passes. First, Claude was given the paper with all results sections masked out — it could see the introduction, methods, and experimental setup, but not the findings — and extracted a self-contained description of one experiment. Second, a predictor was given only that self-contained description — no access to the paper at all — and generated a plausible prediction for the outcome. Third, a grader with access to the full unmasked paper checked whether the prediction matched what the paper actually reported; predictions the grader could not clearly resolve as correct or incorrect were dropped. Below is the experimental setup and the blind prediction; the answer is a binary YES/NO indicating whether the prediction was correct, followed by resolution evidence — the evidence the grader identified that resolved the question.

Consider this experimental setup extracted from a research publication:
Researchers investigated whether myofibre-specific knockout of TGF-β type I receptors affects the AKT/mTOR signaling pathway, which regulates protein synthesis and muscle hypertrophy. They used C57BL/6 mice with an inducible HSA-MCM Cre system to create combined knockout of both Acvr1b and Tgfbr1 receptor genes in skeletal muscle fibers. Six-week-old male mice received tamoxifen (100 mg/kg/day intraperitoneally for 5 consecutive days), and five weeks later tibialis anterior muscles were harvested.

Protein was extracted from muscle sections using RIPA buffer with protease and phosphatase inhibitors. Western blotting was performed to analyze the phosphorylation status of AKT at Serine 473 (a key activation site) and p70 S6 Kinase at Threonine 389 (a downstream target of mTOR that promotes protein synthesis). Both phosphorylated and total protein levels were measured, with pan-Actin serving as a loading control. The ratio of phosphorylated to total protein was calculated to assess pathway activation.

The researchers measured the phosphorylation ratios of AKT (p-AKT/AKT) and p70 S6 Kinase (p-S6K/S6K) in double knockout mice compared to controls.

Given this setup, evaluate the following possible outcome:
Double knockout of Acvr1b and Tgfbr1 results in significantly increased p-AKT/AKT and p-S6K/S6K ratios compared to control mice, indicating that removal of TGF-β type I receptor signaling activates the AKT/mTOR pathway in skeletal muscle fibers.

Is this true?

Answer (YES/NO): NO